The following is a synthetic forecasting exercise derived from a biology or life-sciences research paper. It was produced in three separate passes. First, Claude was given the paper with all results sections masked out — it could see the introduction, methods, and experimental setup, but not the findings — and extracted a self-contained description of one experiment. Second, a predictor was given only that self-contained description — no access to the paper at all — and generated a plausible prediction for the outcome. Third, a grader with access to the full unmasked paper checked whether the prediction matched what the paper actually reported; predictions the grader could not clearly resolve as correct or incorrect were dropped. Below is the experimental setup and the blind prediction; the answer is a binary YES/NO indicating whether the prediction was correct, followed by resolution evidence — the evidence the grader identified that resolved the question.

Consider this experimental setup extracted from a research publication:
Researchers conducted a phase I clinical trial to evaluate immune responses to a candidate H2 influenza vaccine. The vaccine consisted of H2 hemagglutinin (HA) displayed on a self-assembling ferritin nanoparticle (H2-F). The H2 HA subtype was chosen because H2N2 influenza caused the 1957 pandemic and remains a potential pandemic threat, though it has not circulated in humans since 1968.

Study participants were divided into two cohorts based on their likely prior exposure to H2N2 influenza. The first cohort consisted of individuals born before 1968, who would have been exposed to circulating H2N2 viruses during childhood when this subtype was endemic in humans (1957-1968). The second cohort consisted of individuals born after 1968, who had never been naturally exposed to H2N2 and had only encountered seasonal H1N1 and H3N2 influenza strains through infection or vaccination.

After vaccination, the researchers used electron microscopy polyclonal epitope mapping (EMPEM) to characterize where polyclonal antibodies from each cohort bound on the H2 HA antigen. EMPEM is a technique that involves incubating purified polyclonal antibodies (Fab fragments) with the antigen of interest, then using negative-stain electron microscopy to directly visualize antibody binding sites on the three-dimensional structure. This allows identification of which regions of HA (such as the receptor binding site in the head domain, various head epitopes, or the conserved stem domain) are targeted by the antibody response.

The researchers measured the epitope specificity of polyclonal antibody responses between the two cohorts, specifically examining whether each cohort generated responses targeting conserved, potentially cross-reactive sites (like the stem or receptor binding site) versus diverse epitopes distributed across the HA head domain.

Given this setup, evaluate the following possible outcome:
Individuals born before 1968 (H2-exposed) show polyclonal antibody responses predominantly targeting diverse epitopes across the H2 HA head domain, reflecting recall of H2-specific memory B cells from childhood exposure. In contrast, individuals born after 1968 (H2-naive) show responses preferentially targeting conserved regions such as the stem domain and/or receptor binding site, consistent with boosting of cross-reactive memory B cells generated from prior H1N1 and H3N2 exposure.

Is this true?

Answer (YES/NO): YES